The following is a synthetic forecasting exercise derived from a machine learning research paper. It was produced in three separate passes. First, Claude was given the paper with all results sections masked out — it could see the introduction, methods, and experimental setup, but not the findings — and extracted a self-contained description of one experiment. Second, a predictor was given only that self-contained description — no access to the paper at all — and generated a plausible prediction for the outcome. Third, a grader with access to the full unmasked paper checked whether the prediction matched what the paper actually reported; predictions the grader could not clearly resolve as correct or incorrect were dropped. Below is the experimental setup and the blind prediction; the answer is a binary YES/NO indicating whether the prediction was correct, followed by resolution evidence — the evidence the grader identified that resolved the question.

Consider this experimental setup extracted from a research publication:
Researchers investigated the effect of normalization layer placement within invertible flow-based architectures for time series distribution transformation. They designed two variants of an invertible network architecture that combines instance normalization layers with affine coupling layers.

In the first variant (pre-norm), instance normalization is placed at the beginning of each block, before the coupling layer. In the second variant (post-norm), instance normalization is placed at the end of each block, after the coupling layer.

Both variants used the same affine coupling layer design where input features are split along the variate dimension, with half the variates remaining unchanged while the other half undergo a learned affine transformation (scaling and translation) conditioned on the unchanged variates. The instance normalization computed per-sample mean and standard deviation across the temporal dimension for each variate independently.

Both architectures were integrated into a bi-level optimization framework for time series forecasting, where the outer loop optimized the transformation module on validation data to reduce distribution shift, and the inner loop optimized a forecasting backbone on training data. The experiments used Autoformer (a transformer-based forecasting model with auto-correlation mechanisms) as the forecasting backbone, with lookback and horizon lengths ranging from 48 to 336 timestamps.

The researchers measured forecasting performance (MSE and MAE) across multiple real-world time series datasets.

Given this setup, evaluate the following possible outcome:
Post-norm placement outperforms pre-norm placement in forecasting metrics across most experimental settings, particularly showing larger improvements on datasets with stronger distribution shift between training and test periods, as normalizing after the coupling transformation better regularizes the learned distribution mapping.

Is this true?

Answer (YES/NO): NO